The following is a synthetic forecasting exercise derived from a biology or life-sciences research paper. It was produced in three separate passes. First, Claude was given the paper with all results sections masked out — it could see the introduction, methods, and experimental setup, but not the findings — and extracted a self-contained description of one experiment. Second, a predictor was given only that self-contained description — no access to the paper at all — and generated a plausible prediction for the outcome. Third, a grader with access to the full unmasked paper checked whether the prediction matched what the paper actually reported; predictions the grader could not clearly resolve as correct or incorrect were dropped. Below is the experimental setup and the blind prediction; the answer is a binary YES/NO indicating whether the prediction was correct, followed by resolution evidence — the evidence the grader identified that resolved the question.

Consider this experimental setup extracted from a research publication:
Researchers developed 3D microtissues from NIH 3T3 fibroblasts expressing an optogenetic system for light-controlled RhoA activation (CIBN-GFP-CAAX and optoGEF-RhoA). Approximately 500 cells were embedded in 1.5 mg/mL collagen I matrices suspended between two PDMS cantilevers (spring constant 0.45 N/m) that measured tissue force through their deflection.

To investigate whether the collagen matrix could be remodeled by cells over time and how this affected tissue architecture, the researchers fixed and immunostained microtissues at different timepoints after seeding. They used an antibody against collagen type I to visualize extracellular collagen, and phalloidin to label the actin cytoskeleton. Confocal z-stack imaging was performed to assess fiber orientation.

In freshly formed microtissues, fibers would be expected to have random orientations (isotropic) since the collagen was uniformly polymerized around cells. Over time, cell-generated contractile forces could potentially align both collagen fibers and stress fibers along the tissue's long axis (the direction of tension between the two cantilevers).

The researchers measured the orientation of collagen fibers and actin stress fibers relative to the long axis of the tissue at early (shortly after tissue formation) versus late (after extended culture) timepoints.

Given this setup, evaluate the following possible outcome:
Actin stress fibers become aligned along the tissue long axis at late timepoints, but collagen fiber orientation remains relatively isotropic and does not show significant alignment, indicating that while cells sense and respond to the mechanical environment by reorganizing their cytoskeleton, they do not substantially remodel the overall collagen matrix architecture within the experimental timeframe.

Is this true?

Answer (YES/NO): NO